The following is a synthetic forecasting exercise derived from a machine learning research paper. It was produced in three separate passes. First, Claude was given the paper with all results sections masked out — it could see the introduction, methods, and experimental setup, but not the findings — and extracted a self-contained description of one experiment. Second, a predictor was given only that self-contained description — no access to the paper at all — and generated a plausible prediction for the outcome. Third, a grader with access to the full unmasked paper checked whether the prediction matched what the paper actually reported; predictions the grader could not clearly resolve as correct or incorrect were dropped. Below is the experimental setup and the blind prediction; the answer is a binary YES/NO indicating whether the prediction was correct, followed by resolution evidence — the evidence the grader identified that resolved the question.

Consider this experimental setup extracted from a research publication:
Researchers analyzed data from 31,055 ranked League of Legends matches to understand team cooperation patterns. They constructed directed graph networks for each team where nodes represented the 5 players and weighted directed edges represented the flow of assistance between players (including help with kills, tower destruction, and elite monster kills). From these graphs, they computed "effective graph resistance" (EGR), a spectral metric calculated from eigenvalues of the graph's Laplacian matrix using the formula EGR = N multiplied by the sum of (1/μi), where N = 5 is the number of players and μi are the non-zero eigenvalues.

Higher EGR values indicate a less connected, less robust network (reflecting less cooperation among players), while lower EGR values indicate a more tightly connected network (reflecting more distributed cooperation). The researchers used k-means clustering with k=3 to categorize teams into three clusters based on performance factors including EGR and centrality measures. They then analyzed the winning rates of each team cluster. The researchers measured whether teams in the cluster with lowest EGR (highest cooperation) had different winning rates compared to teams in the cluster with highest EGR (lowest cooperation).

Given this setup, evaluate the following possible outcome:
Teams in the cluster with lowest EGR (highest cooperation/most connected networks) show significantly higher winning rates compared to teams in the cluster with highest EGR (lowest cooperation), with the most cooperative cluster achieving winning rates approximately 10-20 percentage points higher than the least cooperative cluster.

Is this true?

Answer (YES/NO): NO